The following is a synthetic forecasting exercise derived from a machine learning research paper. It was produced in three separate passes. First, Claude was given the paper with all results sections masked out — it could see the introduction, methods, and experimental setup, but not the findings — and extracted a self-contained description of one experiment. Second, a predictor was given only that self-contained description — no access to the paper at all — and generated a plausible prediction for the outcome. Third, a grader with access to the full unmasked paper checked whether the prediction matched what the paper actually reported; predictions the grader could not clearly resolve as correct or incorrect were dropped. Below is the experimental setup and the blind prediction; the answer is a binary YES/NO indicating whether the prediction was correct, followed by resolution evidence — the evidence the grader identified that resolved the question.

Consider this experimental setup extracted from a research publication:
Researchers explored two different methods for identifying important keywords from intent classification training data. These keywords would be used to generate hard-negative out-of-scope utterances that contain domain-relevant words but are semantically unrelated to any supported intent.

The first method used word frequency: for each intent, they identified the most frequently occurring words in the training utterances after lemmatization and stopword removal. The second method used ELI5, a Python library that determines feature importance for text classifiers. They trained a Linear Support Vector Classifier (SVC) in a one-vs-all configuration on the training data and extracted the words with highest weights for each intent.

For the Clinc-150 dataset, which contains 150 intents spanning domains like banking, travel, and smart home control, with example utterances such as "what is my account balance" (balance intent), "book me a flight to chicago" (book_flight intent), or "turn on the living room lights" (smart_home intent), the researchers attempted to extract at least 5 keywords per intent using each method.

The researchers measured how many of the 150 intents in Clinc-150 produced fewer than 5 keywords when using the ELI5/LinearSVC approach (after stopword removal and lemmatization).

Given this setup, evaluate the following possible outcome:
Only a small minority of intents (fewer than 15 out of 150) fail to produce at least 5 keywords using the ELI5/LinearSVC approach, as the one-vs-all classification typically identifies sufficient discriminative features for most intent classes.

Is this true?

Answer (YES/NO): NO